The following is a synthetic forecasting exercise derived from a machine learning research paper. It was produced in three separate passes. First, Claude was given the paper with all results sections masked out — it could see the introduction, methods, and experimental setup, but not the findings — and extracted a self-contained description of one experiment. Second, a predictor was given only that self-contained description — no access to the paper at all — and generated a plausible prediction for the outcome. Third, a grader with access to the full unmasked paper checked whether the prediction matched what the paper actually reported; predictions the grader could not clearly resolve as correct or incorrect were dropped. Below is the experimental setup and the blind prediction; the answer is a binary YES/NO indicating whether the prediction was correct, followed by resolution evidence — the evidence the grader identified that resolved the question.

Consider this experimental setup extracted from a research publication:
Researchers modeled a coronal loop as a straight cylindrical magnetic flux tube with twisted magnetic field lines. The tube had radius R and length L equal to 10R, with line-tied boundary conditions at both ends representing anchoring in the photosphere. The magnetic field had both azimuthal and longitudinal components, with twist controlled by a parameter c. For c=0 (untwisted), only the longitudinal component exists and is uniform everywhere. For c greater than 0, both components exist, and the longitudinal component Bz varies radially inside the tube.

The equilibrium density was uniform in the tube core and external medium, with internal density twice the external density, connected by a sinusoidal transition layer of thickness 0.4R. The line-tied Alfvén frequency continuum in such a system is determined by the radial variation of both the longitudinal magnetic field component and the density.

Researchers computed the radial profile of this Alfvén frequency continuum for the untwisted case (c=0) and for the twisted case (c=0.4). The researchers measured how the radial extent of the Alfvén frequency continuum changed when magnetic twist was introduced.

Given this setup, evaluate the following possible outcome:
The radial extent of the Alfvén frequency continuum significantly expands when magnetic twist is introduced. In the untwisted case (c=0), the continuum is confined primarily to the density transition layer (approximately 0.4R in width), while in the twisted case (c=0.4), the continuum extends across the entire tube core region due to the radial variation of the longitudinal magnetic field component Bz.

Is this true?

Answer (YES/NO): YES